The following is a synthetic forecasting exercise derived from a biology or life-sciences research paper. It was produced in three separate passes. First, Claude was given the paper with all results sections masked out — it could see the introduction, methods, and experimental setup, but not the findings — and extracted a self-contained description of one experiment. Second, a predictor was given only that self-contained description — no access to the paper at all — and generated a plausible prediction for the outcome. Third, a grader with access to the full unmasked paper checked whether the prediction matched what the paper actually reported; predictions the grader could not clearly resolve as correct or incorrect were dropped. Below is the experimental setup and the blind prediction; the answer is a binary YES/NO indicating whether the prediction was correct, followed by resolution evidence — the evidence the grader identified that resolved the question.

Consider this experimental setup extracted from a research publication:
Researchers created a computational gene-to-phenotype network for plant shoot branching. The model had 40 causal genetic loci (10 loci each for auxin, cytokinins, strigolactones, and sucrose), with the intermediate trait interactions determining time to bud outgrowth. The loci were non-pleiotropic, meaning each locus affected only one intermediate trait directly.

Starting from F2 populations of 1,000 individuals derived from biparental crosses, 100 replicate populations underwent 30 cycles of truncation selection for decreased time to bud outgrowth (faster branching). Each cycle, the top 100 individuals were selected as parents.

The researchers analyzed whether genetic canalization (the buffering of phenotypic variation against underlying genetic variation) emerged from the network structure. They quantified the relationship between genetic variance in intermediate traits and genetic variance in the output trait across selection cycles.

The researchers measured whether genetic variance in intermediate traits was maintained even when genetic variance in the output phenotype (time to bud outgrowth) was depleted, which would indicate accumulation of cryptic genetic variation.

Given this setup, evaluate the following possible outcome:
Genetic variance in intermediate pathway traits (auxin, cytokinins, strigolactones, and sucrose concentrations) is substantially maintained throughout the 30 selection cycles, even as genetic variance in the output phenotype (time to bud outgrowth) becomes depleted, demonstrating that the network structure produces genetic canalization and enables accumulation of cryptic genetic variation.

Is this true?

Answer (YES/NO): NO